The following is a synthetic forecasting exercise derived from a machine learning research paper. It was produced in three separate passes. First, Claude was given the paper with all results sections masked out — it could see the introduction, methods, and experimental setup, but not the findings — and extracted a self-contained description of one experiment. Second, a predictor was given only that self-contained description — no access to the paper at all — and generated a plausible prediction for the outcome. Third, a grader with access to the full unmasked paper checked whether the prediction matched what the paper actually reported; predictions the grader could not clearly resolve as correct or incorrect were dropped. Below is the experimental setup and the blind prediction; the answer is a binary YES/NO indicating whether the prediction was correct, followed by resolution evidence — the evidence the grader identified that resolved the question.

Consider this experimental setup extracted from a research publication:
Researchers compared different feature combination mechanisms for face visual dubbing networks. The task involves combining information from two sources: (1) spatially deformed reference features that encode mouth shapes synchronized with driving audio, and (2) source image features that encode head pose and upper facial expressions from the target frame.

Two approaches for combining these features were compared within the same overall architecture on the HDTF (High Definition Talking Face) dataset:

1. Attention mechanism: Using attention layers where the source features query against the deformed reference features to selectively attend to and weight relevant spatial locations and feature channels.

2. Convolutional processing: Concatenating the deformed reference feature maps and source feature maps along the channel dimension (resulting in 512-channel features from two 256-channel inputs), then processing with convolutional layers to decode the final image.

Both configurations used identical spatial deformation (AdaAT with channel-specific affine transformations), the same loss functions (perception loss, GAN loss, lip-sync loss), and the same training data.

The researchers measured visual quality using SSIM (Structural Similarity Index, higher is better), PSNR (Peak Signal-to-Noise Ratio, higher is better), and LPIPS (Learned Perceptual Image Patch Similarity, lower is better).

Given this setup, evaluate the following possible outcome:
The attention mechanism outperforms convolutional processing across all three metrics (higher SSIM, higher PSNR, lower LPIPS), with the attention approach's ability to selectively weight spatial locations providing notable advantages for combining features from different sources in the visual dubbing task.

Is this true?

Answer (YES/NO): NO